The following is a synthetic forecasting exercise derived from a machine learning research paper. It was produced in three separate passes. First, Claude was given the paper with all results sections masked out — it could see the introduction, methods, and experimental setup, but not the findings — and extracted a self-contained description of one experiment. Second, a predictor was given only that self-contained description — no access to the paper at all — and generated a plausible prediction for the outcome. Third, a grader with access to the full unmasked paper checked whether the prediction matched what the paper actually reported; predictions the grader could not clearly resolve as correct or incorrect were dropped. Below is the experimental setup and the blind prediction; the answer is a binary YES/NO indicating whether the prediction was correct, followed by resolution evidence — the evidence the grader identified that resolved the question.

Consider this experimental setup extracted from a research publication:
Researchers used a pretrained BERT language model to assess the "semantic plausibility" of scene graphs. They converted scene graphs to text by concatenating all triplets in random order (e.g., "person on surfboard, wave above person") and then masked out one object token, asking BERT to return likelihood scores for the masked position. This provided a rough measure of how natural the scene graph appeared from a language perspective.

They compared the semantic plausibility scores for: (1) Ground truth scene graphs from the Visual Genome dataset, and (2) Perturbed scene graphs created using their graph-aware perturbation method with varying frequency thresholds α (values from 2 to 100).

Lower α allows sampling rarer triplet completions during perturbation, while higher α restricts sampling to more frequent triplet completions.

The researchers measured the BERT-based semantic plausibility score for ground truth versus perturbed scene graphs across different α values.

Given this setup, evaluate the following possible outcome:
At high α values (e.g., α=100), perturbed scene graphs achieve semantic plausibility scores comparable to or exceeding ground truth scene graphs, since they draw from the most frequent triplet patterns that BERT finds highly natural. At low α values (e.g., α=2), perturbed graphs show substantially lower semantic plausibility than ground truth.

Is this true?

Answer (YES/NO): NO